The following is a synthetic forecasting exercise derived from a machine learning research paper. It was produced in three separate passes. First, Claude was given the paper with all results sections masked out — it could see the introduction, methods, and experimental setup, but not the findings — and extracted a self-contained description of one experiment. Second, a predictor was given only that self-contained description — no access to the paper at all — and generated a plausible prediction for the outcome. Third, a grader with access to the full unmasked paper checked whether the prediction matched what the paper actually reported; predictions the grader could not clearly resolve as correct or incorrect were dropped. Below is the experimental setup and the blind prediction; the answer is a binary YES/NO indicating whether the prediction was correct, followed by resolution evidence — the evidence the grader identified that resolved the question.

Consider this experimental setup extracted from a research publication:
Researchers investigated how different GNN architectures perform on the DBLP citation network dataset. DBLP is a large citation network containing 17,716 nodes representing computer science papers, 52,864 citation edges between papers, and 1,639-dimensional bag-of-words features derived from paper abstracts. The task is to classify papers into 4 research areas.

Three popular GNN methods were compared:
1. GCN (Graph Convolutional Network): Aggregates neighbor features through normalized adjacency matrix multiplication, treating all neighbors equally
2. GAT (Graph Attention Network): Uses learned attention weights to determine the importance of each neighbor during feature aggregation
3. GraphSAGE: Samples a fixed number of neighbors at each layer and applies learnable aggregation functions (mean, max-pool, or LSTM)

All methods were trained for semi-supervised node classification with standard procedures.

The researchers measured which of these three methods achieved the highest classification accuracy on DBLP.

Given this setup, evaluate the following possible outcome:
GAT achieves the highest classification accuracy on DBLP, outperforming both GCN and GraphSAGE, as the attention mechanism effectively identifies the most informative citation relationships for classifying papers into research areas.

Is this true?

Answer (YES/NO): NO